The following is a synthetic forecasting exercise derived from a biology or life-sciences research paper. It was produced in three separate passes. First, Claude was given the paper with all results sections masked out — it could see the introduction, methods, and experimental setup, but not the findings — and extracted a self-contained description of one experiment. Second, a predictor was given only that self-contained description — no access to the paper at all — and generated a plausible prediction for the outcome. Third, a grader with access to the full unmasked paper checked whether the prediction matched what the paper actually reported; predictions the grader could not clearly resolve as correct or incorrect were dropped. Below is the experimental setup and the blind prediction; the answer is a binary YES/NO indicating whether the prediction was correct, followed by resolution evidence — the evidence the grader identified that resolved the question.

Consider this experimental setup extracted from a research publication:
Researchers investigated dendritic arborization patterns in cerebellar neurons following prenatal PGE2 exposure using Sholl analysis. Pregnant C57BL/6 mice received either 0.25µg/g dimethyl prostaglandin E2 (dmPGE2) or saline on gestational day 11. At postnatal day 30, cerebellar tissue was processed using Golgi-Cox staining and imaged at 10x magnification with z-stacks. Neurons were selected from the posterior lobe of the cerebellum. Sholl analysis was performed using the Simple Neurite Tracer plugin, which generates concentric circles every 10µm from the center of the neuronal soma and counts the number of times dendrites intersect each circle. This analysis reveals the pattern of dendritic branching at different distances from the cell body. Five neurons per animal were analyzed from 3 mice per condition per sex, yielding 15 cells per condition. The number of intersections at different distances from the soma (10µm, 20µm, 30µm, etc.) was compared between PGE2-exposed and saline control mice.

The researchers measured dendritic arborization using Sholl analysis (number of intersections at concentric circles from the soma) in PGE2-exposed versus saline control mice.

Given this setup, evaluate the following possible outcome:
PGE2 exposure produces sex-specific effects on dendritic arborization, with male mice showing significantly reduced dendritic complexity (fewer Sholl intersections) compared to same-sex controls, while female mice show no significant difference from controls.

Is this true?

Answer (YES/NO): NO